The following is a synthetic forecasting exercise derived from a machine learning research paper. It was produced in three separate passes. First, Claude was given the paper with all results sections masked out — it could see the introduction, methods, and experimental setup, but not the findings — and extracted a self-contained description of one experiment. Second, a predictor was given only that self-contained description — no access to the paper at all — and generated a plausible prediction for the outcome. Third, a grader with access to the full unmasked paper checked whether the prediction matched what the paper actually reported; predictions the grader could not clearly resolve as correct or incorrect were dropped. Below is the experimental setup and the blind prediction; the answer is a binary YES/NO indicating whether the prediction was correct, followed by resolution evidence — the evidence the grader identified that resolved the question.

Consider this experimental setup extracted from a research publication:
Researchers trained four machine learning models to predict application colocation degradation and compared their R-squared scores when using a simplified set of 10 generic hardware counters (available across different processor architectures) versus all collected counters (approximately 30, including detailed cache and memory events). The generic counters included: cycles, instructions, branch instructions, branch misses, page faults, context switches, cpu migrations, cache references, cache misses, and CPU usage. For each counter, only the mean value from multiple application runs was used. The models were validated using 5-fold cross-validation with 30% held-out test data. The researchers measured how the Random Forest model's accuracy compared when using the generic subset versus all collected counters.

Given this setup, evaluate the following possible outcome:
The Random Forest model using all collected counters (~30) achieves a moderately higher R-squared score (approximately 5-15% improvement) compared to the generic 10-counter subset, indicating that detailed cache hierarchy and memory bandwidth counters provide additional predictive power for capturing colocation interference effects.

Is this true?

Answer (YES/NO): NO